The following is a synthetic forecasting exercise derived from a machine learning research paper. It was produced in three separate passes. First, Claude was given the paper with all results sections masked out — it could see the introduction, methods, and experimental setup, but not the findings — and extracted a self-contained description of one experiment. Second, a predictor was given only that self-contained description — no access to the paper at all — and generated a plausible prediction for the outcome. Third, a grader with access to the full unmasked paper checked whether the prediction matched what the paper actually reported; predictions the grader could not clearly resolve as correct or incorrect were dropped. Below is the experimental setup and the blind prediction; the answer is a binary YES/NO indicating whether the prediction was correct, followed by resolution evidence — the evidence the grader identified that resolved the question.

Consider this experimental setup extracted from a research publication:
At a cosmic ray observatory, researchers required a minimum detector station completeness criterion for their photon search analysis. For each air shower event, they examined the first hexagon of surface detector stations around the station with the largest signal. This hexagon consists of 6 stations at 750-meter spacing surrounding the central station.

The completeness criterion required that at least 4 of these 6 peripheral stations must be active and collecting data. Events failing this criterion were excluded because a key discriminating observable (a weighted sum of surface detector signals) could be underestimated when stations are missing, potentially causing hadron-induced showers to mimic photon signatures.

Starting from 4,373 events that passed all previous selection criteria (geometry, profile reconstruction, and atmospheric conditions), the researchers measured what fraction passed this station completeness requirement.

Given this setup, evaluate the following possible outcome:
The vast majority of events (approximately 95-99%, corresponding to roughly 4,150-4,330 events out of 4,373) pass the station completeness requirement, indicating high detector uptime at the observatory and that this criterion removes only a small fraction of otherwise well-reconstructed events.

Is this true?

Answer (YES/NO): NO